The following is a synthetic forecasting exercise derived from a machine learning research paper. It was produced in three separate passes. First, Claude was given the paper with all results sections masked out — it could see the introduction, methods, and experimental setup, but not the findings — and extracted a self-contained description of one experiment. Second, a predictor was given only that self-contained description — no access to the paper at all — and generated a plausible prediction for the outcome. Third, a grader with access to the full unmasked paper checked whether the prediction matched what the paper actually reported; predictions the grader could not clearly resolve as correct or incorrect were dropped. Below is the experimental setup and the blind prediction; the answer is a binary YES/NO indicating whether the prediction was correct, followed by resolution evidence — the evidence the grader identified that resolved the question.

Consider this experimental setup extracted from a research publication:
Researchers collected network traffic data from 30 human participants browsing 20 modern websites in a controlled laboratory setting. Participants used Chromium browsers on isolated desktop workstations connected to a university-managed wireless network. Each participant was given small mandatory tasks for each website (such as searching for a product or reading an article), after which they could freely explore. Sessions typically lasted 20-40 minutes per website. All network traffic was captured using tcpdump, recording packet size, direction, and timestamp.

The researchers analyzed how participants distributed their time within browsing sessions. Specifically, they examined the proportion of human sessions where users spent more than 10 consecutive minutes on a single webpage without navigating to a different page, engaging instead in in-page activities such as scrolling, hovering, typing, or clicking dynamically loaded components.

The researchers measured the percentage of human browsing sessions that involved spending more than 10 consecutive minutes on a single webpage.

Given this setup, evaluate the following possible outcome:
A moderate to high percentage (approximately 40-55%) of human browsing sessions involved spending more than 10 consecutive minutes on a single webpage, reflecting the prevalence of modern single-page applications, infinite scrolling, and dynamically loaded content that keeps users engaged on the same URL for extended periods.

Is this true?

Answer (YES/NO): NO